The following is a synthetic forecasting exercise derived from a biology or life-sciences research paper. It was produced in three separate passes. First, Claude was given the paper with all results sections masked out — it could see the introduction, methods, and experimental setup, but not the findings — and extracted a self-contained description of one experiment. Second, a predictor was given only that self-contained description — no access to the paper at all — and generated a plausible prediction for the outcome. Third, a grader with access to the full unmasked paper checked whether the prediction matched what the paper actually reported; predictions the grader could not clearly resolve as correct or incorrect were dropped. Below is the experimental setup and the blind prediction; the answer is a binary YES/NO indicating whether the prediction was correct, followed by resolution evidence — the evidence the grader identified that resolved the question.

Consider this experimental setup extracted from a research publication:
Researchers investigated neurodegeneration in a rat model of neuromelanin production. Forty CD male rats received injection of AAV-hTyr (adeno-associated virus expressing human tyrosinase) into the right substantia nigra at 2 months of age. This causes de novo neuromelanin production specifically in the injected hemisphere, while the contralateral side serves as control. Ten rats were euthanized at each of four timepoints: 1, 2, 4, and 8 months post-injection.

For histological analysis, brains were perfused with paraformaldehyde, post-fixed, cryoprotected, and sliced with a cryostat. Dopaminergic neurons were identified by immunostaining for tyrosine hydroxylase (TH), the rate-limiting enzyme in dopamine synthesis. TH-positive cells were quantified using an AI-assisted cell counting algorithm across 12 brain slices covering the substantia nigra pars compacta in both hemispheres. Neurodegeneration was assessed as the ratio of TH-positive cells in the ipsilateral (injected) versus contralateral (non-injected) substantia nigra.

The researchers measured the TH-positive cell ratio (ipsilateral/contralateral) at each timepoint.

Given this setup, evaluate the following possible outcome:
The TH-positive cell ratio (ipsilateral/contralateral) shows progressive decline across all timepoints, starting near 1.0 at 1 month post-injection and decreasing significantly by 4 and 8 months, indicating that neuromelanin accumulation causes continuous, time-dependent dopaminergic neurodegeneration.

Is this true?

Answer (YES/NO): NO